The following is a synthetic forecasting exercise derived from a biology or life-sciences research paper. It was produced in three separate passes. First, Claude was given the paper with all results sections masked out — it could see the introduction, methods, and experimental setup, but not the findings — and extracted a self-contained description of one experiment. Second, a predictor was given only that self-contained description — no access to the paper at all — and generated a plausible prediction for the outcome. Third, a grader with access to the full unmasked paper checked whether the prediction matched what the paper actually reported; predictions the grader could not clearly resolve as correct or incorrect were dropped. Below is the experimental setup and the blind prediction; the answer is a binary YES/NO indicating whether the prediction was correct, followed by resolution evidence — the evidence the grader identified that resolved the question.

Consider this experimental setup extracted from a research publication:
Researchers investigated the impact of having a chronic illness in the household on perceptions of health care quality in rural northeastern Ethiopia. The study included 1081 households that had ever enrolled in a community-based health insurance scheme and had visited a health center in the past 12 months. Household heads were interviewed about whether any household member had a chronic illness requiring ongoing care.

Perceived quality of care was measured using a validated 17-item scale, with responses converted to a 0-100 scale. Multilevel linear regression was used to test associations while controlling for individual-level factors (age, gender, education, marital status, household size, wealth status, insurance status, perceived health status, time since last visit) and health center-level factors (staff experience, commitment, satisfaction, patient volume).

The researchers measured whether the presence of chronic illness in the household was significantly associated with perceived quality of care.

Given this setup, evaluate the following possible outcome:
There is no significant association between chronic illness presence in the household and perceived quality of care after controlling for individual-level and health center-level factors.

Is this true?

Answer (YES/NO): NO